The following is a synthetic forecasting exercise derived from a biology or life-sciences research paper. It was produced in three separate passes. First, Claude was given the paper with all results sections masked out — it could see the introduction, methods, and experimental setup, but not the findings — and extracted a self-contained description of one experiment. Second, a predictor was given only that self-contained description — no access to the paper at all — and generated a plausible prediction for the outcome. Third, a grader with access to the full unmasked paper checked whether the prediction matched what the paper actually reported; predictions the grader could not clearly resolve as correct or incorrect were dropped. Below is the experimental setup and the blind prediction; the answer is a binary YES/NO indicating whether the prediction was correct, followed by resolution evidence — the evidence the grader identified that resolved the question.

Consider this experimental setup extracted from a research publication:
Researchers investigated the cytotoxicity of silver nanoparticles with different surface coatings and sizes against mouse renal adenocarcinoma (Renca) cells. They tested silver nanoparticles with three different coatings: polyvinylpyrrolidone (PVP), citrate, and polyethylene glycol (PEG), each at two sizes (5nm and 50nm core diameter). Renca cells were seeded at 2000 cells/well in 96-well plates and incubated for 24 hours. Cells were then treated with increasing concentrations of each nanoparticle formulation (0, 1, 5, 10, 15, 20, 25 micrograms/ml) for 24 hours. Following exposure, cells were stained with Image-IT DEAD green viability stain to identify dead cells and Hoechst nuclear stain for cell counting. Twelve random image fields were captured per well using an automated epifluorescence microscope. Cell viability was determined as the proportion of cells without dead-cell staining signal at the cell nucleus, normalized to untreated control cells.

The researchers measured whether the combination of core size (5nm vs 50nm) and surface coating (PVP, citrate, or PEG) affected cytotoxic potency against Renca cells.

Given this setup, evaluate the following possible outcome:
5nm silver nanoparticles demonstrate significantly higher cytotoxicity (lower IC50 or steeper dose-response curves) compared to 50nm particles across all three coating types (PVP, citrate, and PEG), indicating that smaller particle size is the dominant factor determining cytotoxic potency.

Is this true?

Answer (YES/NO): NO